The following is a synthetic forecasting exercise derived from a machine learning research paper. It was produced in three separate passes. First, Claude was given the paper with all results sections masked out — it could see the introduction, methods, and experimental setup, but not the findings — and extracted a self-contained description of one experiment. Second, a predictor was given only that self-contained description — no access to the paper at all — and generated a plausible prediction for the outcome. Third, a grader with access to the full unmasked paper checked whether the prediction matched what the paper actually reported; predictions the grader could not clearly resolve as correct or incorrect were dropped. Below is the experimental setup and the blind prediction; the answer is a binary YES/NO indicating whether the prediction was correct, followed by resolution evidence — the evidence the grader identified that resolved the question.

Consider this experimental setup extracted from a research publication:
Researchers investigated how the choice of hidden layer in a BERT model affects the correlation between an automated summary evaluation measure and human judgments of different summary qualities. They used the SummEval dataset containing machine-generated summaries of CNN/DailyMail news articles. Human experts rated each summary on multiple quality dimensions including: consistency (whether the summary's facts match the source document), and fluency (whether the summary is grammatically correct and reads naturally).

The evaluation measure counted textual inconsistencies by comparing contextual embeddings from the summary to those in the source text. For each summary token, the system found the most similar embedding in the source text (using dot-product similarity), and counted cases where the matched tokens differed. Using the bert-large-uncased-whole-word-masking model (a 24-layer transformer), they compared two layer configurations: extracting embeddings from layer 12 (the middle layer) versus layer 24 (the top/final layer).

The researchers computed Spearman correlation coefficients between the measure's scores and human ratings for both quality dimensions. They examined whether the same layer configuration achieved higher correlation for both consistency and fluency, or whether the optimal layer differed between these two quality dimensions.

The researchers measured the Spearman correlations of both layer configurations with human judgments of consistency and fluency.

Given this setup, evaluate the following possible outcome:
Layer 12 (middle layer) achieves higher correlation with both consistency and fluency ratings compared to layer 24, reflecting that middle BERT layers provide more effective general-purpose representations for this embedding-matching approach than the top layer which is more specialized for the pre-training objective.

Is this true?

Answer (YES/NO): NO